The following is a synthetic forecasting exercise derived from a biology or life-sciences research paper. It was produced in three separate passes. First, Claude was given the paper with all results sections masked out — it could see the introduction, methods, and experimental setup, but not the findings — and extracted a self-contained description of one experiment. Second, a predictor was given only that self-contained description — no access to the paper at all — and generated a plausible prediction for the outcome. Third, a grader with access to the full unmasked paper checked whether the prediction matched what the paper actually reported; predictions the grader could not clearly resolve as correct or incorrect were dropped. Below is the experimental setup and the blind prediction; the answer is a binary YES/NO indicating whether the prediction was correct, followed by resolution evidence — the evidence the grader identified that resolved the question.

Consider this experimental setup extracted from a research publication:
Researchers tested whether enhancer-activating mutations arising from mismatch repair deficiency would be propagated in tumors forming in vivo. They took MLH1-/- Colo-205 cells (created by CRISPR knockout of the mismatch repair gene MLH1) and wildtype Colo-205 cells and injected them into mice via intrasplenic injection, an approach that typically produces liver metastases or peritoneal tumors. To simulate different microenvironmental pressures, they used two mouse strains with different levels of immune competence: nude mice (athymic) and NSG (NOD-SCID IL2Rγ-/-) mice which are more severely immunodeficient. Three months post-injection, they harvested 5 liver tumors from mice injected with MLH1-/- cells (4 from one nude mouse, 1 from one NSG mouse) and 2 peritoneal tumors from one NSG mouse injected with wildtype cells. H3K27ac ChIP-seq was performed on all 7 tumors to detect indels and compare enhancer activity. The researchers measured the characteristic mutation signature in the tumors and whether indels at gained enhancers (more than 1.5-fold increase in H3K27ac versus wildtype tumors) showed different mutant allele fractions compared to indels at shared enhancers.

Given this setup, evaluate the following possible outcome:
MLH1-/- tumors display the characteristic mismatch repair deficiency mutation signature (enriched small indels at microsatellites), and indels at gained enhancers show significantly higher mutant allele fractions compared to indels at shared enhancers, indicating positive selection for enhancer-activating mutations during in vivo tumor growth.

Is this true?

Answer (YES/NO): YES